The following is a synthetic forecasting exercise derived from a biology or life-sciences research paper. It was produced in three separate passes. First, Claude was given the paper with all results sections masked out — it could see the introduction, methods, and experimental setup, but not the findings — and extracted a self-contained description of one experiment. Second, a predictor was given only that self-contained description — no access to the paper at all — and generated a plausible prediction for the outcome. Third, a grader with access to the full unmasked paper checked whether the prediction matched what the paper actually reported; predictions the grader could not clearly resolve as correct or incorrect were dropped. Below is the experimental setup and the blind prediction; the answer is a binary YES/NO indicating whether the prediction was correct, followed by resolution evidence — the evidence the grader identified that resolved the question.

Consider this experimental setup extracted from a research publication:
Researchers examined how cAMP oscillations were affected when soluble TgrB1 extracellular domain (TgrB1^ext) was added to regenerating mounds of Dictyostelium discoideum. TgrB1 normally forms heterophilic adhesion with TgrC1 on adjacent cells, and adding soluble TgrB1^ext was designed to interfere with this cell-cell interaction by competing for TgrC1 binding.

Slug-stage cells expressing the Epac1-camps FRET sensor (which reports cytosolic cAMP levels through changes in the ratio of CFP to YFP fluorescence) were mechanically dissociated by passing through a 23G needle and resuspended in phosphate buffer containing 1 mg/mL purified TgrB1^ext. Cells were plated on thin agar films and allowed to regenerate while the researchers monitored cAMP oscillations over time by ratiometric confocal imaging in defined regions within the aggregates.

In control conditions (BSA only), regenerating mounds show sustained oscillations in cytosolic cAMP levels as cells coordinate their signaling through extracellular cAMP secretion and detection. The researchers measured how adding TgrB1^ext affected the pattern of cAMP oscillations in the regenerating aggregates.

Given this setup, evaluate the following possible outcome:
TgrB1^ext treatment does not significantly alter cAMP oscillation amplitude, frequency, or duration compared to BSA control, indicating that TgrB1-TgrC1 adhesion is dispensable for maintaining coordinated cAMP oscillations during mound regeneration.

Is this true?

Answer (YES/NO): NO